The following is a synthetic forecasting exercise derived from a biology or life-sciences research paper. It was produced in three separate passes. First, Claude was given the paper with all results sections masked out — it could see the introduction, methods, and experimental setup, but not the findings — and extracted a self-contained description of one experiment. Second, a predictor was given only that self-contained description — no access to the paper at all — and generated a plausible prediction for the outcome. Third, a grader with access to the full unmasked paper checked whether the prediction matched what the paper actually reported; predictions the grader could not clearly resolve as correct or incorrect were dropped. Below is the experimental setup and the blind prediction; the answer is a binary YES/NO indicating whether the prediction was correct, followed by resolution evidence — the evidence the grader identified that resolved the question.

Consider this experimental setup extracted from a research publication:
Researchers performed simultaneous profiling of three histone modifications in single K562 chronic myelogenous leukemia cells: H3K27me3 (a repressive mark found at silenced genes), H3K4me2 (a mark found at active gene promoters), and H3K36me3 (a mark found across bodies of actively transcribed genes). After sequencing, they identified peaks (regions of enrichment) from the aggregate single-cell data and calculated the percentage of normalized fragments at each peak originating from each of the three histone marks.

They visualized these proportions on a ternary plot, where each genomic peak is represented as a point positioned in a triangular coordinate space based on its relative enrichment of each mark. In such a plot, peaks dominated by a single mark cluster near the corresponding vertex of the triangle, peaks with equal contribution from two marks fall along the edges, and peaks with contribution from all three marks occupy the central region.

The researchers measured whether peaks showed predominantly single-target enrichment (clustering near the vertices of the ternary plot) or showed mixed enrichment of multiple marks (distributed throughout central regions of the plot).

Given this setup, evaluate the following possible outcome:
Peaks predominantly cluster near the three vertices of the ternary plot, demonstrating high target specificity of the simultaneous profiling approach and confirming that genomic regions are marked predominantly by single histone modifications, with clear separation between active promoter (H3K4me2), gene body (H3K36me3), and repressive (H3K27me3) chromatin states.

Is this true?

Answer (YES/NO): YES